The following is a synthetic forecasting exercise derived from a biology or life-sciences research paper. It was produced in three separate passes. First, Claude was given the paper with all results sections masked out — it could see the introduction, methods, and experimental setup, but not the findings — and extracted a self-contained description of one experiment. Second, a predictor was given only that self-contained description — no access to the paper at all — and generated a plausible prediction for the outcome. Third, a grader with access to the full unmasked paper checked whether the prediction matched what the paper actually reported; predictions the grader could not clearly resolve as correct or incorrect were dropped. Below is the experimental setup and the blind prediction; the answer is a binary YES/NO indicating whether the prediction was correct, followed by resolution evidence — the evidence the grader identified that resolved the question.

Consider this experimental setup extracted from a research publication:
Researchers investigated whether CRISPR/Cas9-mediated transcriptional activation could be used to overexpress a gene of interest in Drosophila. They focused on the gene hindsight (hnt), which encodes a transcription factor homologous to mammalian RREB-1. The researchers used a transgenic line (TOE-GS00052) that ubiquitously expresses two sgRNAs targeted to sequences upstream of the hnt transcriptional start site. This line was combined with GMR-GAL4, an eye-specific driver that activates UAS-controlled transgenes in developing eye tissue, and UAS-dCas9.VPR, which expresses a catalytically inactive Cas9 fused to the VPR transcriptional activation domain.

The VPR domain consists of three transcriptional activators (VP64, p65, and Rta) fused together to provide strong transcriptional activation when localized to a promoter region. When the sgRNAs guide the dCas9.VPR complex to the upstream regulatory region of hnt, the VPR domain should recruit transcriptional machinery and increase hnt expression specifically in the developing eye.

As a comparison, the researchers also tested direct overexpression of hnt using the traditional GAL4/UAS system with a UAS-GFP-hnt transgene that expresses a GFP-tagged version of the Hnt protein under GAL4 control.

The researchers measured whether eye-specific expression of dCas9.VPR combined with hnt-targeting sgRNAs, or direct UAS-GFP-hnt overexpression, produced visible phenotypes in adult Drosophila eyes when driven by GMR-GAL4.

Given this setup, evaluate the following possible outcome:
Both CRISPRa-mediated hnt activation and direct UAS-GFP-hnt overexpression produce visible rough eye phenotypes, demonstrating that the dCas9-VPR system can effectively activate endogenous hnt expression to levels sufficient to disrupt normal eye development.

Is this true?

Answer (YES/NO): YES